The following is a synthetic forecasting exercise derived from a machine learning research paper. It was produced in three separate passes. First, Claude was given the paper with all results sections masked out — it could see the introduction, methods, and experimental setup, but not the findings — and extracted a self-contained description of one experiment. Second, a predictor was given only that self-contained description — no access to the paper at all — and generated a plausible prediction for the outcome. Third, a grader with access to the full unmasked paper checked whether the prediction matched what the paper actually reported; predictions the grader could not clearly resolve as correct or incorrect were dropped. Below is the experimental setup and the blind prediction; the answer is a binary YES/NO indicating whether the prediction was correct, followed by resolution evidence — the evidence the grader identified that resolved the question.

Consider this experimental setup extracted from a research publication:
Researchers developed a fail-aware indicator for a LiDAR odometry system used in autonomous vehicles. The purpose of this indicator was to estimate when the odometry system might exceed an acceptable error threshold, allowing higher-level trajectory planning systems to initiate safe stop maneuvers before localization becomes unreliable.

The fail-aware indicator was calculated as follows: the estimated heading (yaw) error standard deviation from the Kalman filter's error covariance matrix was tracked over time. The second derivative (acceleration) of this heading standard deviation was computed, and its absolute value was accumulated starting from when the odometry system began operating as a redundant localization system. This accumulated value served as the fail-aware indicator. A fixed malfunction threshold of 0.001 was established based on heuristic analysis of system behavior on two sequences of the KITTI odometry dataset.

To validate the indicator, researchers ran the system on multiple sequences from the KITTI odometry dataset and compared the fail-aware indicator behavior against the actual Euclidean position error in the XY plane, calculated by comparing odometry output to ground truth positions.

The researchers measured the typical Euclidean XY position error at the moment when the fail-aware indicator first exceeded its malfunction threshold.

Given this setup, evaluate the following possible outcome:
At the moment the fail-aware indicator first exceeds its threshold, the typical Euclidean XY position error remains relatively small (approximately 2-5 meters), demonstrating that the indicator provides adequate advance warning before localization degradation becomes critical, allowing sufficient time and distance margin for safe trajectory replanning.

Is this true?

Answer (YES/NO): NO